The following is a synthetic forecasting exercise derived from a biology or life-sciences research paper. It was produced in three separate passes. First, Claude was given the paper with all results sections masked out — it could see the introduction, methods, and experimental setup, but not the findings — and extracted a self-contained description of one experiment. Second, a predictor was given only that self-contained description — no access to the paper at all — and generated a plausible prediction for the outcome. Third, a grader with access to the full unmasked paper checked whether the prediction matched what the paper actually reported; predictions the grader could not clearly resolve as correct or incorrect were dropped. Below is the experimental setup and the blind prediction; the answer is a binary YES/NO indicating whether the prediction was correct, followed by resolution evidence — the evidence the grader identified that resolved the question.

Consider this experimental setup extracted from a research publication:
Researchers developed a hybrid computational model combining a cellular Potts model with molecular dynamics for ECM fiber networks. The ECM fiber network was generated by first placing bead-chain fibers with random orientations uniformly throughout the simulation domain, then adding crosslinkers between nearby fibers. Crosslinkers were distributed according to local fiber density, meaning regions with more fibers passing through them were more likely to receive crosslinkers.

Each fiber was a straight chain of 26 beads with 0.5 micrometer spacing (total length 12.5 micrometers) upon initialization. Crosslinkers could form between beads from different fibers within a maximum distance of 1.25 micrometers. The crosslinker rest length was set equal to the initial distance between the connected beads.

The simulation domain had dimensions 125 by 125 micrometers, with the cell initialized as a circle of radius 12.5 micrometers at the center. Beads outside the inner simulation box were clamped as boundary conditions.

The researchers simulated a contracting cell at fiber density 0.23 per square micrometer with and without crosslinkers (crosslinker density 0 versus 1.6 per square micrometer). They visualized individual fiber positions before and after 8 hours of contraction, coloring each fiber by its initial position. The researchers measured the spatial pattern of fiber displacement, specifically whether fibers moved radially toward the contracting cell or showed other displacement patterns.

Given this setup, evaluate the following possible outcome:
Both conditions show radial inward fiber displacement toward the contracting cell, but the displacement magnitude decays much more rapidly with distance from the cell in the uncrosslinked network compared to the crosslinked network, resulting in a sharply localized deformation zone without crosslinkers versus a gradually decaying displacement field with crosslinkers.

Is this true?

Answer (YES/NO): NO